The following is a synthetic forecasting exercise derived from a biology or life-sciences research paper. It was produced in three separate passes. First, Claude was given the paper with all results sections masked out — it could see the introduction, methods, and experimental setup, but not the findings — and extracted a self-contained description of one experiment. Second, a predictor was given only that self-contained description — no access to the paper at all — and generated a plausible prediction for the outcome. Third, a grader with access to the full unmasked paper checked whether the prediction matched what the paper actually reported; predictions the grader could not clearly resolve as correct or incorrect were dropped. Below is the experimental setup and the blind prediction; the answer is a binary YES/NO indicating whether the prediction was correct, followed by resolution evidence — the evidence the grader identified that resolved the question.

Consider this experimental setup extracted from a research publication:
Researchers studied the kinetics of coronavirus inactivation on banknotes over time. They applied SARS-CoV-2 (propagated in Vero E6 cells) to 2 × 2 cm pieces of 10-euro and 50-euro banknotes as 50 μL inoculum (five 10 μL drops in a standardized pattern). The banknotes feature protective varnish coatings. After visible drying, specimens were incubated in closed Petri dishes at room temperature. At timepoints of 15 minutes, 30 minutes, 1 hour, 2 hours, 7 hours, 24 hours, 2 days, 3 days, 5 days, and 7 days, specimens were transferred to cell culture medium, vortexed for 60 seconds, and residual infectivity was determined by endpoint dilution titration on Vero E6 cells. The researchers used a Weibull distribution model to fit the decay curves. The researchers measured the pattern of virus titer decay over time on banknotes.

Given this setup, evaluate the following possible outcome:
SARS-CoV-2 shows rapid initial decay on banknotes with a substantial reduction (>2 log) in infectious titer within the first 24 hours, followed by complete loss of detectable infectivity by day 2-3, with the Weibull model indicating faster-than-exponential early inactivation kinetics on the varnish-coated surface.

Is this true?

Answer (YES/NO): YES